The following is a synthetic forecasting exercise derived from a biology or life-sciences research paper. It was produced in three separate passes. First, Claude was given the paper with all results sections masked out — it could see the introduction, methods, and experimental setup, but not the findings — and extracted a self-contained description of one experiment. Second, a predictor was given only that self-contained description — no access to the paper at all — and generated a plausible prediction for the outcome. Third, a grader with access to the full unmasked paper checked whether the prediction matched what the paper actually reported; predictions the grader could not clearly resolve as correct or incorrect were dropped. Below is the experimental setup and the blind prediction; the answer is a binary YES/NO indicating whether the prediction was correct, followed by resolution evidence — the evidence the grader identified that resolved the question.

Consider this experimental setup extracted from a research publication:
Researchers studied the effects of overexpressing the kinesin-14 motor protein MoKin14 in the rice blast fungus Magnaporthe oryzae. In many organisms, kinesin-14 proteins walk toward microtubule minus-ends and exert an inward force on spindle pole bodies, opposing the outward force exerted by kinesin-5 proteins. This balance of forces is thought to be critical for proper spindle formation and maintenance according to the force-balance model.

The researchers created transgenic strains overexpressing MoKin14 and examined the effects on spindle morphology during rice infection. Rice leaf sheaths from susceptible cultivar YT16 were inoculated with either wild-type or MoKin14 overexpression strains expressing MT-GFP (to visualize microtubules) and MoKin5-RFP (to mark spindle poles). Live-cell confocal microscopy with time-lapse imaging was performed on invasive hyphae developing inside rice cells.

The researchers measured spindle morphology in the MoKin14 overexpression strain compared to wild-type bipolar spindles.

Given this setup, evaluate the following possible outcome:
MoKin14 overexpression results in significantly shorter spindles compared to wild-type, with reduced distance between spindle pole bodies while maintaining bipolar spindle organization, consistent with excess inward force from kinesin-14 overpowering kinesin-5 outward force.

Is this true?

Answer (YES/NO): NO